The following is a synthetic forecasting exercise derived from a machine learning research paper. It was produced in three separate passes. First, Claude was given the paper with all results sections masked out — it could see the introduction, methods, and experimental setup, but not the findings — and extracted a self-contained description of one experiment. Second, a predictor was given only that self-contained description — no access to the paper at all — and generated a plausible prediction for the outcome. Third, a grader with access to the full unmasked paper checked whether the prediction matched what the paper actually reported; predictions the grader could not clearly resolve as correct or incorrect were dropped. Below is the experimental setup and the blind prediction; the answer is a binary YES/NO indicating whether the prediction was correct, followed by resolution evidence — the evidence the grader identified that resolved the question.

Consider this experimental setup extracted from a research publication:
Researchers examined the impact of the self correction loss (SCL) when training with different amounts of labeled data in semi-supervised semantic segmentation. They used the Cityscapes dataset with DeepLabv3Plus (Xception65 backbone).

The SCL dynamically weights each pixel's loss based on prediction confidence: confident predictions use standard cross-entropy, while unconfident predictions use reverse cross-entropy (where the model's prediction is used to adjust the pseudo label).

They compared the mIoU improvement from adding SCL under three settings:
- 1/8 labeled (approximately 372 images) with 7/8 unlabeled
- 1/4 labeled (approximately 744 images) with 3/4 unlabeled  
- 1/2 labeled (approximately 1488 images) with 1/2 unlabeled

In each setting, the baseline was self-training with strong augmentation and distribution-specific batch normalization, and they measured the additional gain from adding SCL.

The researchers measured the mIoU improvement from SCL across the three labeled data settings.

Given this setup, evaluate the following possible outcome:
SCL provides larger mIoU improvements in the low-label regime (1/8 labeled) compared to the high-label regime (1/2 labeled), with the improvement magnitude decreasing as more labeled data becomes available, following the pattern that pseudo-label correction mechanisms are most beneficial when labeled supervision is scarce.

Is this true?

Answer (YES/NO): YES